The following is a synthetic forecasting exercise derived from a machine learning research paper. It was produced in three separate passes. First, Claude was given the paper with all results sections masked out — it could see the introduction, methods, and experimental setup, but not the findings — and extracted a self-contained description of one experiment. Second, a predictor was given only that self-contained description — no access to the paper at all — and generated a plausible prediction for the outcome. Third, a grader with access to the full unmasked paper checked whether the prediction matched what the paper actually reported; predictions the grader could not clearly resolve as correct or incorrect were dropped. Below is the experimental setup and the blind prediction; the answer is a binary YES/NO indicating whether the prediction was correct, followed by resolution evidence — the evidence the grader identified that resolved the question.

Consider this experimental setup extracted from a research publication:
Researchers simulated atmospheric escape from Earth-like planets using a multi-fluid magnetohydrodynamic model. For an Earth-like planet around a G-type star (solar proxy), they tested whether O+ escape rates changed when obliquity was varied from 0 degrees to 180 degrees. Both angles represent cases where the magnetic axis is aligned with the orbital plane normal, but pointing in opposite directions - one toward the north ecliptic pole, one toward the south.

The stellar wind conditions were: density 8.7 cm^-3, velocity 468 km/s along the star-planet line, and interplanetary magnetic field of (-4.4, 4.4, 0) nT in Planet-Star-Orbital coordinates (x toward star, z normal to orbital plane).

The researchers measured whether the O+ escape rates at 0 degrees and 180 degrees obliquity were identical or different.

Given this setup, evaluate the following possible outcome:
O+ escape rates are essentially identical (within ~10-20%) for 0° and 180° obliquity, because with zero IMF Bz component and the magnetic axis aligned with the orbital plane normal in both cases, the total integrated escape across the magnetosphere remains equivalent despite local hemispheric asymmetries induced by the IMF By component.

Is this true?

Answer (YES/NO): YES